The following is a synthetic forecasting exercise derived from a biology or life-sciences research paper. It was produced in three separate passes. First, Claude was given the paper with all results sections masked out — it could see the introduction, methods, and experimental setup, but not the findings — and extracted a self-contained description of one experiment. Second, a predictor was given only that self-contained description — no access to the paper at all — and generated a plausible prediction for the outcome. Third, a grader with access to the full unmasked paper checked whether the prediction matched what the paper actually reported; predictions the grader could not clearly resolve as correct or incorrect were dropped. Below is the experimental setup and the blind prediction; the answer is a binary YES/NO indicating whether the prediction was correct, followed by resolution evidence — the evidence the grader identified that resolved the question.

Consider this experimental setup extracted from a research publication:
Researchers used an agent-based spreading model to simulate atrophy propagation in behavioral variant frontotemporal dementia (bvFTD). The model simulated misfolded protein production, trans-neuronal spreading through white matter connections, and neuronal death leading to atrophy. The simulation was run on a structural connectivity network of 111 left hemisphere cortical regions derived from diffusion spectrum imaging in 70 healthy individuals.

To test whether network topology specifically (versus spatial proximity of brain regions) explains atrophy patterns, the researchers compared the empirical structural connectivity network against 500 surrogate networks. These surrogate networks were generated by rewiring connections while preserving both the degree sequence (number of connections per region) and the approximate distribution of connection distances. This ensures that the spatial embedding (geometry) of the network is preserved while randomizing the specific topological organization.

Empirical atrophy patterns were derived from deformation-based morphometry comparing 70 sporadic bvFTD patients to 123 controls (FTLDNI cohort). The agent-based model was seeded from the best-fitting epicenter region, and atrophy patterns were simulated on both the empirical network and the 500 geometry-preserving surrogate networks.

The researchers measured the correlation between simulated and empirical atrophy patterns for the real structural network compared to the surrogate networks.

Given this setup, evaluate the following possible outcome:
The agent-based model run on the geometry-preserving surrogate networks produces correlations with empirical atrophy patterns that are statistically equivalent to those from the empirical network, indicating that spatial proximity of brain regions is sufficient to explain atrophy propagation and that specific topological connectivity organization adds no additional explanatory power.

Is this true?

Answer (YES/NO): NO